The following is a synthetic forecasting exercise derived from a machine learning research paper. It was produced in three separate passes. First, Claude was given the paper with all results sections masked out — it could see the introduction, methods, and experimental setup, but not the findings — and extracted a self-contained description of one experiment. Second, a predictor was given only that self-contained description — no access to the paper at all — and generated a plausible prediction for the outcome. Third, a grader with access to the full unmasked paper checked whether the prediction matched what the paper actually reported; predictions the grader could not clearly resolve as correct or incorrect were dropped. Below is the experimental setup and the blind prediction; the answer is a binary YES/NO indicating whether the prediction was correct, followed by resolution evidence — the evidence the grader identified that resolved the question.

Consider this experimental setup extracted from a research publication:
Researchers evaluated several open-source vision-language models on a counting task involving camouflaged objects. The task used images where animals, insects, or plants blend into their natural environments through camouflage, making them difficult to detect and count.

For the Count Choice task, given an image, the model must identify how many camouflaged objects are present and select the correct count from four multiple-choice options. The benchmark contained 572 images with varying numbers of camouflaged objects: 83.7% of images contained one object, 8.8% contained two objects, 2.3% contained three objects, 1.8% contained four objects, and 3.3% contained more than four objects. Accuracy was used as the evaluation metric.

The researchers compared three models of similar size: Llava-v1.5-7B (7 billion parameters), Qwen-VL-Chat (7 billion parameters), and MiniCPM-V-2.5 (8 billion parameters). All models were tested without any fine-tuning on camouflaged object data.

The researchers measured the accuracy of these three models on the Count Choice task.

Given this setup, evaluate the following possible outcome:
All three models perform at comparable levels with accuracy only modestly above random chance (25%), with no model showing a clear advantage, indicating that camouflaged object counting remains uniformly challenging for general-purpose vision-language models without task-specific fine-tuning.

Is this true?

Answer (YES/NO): NO